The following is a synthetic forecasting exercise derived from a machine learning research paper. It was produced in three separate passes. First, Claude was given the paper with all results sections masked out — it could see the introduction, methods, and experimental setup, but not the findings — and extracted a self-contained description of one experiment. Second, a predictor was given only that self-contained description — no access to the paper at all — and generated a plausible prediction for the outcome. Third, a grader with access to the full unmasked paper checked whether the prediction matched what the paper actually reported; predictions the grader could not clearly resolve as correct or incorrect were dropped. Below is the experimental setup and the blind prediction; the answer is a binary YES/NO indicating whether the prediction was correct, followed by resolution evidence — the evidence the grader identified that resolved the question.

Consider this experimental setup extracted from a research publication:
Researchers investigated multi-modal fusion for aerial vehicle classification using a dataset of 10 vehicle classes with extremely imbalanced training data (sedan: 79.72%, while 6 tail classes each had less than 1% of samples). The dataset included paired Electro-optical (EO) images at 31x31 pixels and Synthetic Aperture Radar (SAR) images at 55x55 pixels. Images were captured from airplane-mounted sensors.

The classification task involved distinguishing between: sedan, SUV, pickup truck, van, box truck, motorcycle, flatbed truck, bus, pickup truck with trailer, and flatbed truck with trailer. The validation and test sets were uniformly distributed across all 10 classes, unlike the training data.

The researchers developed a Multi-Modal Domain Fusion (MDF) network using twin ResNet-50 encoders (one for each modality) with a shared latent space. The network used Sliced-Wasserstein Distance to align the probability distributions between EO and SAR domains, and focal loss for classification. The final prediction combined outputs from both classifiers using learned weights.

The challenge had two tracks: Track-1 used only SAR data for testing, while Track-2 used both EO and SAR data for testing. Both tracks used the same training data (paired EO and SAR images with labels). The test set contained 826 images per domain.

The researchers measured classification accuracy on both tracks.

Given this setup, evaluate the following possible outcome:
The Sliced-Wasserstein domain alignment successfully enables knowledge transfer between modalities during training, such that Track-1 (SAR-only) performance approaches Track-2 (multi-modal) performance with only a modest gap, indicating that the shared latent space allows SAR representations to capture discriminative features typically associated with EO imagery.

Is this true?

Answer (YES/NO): NO